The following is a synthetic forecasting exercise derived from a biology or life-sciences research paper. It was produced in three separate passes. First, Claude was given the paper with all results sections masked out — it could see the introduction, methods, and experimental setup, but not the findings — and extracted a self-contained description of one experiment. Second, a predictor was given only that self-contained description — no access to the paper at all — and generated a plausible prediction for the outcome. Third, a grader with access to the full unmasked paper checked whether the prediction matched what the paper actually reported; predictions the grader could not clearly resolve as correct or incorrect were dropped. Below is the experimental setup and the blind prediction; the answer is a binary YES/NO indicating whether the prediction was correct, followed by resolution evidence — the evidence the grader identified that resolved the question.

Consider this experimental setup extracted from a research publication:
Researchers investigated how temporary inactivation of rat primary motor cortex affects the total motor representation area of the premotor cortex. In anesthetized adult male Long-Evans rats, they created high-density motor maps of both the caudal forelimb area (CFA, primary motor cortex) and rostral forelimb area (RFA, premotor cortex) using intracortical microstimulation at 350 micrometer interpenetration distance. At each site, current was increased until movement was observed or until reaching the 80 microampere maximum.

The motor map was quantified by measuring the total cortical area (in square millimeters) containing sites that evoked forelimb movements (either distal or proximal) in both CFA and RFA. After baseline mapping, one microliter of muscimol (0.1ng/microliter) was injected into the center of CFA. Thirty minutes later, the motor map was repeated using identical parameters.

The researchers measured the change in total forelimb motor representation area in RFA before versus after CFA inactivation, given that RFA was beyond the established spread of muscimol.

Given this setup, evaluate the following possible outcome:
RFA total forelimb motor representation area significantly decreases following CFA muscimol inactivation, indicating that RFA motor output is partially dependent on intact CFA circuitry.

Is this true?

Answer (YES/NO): YES